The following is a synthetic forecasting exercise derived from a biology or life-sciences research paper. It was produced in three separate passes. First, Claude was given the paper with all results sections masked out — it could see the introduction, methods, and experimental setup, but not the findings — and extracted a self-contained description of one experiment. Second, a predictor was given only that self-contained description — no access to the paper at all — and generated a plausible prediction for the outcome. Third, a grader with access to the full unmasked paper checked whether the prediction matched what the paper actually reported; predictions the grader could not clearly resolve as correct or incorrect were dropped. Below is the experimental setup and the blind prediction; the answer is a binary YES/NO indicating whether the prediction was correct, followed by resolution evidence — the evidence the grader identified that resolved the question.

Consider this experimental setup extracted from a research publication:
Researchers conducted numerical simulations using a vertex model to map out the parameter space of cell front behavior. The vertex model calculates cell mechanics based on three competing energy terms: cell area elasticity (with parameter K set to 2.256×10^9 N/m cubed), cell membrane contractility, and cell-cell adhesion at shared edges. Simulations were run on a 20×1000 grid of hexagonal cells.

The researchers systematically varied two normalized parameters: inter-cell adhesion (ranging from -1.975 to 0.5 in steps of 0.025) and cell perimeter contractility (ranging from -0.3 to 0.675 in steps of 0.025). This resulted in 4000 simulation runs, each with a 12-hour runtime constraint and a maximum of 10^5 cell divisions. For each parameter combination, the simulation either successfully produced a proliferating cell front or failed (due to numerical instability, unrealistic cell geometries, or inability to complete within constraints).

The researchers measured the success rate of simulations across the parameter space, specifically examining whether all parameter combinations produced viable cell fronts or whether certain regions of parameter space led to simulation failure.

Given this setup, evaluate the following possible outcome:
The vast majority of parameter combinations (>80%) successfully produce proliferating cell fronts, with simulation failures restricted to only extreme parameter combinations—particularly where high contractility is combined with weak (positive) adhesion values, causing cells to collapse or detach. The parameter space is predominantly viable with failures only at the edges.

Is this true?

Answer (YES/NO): NO